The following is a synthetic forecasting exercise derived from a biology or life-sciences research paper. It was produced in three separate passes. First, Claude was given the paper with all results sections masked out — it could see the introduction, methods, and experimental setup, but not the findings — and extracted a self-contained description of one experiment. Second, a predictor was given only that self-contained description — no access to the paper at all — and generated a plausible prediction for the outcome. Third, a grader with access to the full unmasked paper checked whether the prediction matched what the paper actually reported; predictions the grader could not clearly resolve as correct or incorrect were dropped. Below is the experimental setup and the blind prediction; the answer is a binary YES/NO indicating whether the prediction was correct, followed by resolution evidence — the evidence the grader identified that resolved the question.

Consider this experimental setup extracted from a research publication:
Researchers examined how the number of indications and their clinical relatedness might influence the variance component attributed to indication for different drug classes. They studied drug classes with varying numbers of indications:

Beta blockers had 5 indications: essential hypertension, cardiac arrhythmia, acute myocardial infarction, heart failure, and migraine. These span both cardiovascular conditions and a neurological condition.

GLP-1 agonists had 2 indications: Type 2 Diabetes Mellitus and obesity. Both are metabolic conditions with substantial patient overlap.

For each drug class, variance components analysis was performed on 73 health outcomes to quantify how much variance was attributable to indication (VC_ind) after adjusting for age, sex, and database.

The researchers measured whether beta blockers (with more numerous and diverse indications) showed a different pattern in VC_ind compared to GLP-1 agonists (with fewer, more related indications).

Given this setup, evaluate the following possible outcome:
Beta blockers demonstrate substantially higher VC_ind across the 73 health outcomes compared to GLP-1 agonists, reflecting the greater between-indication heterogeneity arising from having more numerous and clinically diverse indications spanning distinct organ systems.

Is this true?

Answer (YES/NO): YES